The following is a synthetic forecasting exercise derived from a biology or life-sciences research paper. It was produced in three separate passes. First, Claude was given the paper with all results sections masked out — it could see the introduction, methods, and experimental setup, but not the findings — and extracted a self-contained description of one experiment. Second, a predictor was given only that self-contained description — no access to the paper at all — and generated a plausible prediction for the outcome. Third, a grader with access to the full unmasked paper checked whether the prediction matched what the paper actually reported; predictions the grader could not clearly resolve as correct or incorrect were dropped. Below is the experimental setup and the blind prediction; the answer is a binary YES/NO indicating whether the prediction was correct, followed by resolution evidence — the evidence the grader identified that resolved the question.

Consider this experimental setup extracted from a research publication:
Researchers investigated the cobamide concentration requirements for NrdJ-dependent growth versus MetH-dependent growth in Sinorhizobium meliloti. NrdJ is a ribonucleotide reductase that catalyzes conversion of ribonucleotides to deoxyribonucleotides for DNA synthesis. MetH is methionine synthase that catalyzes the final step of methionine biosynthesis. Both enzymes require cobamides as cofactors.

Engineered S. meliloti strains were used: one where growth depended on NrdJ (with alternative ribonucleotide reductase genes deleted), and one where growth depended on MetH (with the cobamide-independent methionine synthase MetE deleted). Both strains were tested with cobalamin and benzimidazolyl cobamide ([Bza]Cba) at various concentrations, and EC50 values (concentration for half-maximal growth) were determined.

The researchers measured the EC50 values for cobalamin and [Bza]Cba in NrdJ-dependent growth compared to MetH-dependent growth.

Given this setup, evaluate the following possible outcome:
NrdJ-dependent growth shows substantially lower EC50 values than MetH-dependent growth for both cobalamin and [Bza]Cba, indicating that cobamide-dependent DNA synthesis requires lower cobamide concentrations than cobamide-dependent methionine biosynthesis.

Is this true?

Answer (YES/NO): NO